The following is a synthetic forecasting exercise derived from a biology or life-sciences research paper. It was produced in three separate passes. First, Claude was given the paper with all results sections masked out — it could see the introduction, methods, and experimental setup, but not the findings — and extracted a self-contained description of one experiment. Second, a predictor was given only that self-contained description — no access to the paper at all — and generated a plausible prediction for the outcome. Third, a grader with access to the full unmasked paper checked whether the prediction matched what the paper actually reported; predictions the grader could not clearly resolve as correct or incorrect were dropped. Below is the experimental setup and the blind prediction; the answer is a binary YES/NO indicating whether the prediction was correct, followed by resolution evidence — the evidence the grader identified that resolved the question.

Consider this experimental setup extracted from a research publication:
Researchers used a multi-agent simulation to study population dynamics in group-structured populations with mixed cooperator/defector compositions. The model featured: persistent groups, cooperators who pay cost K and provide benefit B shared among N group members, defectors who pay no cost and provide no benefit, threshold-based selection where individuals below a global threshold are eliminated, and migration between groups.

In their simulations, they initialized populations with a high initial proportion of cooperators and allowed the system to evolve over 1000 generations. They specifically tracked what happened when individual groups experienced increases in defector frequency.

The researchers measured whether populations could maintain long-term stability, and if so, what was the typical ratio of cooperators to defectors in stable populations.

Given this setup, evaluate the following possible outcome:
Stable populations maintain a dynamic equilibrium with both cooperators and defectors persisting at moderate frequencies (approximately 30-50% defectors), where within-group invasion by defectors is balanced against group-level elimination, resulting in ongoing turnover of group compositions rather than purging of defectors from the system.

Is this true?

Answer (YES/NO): NO